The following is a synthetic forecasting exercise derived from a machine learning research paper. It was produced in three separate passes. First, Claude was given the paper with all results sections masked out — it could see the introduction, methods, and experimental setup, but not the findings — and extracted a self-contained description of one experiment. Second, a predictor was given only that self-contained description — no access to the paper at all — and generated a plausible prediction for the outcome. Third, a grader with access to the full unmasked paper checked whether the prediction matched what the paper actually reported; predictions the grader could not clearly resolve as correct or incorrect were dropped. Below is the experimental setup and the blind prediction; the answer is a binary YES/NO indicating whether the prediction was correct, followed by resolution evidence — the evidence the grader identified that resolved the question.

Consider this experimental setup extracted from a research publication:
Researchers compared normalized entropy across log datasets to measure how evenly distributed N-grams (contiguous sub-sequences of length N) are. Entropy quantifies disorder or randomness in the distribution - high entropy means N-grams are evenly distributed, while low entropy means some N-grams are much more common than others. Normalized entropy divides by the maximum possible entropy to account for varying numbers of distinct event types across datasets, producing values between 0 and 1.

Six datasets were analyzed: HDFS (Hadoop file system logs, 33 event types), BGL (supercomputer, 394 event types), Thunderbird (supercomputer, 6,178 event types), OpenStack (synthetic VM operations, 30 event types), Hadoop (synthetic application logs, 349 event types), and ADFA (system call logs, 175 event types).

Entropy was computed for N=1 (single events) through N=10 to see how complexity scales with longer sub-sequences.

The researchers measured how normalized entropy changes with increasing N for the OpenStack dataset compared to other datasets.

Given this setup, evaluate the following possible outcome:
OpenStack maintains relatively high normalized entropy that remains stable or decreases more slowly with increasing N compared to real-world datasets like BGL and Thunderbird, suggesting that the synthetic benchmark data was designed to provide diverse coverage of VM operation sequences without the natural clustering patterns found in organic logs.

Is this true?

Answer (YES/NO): NO